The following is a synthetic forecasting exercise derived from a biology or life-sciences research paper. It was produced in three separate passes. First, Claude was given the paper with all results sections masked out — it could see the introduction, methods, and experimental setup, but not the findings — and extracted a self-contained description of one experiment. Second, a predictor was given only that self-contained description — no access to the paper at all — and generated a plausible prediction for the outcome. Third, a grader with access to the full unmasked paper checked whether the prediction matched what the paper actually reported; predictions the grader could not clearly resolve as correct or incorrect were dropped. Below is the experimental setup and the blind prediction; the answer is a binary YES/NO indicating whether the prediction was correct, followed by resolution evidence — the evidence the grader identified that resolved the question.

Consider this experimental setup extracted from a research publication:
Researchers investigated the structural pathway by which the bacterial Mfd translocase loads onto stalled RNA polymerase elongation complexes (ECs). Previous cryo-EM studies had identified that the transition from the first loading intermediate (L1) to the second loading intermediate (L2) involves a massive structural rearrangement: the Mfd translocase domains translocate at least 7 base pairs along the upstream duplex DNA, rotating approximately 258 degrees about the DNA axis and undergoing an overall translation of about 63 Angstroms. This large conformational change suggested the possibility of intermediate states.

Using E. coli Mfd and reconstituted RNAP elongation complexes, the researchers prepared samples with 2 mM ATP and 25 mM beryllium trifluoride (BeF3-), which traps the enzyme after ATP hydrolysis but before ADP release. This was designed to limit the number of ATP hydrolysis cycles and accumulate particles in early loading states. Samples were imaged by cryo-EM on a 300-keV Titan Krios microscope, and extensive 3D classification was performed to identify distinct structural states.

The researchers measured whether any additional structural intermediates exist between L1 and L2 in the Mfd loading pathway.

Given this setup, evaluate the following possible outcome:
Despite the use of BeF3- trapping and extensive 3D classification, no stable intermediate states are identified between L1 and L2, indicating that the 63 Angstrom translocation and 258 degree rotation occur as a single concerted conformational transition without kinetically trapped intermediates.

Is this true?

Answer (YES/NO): NO